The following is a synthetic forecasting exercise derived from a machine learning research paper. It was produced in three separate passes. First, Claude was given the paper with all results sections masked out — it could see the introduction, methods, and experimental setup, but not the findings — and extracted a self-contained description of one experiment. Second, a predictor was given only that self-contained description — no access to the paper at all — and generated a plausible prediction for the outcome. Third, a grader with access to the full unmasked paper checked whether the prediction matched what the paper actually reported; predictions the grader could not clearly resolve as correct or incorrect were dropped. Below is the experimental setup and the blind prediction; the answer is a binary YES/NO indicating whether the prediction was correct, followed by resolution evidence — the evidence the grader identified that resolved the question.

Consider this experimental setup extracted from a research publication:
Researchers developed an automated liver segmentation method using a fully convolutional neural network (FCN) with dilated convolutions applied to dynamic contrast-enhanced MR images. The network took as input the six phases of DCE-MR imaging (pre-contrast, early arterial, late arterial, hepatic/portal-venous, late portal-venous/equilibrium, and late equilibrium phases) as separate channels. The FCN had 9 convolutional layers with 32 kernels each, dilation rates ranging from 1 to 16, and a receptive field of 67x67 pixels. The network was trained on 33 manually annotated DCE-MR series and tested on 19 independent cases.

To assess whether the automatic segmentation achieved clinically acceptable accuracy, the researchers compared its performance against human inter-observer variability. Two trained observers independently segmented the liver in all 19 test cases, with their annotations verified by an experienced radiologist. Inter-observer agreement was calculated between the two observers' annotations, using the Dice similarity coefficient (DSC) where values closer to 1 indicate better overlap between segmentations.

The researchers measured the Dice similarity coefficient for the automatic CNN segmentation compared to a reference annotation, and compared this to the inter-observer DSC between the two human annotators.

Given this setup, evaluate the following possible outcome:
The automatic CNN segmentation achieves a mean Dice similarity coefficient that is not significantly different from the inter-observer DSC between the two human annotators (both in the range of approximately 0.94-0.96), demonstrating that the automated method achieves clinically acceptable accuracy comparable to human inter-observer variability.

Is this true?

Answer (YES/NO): YES